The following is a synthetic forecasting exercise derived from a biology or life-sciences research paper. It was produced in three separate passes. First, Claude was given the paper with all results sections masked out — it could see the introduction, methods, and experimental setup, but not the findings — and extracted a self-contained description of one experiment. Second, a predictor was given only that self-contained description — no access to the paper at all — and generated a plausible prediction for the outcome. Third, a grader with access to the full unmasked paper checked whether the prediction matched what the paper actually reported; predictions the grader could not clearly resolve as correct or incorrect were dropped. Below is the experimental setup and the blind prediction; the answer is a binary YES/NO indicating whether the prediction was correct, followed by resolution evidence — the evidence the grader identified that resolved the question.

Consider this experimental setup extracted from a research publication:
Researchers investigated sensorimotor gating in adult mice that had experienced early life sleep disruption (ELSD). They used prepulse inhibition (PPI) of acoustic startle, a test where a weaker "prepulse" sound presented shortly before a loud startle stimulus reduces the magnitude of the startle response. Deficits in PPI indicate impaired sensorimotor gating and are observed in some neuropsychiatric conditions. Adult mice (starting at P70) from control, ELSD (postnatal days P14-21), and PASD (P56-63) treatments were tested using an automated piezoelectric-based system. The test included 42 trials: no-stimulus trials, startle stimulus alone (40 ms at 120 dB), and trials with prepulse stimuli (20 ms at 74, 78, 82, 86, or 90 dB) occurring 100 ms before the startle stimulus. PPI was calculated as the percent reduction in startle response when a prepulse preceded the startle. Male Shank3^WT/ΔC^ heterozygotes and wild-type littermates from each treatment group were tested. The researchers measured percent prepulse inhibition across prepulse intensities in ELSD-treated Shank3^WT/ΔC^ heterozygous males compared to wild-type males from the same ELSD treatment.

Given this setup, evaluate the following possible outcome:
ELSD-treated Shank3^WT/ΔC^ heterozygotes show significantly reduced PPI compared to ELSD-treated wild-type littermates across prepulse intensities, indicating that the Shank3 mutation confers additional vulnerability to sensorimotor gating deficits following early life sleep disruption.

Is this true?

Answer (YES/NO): YES